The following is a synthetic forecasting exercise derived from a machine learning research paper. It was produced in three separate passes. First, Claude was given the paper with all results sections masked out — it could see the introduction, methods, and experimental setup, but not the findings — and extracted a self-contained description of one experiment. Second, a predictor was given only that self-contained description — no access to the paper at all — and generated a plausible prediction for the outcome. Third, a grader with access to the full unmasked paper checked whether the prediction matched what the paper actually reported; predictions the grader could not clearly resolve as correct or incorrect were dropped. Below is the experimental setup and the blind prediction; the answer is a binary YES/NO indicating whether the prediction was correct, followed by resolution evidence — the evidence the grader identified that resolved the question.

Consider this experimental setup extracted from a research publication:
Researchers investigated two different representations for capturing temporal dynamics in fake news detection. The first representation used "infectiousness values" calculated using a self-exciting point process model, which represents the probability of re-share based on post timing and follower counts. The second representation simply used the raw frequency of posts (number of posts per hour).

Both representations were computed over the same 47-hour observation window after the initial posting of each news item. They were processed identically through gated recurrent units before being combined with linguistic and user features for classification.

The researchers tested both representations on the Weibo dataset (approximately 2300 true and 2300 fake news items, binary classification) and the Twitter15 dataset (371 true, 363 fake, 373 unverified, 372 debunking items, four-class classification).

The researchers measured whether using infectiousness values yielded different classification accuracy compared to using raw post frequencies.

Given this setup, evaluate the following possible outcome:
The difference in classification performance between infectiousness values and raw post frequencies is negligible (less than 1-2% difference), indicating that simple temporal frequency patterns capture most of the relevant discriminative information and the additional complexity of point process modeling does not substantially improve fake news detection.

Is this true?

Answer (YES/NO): NO